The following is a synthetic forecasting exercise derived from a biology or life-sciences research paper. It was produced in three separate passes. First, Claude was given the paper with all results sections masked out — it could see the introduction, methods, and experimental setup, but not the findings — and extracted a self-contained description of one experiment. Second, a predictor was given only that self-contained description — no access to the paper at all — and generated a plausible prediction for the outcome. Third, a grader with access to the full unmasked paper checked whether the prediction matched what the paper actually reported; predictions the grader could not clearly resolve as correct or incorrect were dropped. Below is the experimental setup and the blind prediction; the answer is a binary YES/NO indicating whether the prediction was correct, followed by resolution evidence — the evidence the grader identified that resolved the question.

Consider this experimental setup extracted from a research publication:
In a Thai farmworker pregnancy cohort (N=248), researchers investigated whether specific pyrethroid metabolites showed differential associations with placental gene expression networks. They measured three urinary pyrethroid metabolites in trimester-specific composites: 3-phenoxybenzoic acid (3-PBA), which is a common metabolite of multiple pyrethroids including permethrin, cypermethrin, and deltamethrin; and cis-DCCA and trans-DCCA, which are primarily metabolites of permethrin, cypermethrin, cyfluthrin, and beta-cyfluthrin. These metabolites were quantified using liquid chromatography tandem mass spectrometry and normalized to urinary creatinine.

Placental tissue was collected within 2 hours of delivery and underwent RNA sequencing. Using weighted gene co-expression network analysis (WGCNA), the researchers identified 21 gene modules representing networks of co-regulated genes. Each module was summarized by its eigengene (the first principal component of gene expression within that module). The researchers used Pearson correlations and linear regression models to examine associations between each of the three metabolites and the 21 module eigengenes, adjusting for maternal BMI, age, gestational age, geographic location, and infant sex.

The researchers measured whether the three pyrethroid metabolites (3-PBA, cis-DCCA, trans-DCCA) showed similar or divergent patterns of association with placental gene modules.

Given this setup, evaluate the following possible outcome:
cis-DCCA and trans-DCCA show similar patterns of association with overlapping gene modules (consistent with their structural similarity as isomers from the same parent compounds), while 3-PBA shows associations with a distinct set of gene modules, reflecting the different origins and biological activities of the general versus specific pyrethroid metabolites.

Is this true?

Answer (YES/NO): NO